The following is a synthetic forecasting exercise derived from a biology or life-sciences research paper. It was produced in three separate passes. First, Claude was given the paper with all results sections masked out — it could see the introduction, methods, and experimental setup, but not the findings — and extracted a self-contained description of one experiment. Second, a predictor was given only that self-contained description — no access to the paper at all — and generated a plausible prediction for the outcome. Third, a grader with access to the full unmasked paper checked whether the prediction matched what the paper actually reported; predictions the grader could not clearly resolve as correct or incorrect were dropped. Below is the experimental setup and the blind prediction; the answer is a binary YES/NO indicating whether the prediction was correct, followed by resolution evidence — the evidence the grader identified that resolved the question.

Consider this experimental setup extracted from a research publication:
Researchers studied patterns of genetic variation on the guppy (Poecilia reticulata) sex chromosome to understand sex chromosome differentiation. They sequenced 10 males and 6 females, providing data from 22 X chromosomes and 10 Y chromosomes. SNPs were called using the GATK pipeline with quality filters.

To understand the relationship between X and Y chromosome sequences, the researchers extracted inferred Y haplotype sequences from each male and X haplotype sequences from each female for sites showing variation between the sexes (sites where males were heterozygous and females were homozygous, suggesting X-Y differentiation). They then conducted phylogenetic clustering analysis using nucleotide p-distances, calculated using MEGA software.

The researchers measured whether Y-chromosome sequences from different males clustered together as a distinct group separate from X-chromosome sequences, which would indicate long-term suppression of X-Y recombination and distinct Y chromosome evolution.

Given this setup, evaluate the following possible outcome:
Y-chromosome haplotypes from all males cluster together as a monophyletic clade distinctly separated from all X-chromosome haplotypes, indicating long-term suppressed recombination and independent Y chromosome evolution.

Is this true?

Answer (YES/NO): NO